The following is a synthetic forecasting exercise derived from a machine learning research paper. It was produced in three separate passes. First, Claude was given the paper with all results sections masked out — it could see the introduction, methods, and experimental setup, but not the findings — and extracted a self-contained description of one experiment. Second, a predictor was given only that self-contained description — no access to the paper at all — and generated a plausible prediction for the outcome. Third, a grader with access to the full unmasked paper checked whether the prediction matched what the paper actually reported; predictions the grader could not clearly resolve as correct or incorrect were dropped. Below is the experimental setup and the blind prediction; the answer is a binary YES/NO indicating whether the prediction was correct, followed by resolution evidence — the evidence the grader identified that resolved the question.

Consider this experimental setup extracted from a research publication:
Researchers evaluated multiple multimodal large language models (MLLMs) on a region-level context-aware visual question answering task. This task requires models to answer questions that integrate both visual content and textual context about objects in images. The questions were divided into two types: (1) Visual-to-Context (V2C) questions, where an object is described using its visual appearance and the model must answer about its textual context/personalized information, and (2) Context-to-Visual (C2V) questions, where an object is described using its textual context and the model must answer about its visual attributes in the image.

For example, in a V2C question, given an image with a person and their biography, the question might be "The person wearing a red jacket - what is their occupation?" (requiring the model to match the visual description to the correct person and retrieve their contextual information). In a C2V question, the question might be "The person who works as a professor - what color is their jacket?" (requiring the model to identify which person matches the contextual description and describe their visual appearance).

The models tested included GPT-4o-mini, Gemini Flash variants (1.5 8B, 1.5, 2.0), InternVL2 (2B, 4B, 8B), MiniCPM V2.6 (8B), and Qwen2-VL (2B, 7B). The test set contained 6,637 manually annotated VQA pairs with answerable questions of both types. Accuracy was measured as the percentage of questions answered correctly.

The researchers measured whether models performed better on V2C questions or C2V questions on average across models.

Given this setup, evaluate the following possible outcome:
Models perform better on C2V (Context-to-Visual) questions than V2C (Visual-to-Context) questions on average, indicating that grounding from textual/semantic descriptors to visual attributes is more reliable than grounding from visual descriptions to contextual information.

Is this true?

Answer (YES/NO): NO